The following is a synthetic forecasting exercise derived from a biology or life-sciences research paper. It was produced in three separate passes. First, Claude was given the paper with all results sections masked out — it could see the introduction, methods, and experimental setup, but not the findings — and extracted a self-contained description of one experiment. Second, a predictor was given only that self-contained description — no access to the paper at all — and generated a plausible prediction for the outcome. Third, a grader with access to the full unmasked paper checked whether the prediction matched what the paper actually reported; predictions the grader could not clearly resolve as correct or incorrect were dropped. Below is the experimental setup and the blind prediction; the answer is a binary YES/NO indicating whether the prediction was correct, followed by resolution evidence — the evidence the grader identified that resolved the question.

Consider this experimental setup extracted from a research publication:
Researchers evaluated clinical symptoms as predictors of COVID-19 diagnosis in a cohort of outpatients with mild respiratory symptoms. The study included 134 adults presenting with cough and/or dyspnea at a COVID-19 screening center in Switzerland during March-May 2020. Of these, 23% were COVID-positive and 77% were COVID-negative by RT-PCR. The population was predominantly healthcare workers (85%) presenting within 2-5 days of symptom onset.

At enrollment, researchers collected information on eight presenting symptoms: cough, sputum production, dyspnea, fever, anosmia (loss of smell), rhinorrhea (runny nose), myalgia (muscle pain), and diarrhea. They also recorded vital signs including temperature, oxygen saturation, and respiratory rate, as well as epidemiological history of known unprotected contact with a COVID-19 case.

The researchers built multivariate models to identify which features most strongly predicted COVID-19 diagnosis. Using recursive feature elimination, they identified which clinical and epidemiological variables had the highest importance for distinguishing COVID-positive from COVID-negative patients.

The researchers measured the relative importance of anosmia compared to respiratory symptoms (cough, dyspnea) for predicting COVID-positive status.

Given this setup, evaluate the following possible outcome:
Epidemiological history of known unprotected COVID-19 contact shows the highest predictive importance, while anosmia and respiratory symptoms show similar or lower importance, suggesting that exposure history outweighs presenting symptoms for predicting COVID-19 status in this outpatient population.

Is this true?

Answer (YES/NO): NO